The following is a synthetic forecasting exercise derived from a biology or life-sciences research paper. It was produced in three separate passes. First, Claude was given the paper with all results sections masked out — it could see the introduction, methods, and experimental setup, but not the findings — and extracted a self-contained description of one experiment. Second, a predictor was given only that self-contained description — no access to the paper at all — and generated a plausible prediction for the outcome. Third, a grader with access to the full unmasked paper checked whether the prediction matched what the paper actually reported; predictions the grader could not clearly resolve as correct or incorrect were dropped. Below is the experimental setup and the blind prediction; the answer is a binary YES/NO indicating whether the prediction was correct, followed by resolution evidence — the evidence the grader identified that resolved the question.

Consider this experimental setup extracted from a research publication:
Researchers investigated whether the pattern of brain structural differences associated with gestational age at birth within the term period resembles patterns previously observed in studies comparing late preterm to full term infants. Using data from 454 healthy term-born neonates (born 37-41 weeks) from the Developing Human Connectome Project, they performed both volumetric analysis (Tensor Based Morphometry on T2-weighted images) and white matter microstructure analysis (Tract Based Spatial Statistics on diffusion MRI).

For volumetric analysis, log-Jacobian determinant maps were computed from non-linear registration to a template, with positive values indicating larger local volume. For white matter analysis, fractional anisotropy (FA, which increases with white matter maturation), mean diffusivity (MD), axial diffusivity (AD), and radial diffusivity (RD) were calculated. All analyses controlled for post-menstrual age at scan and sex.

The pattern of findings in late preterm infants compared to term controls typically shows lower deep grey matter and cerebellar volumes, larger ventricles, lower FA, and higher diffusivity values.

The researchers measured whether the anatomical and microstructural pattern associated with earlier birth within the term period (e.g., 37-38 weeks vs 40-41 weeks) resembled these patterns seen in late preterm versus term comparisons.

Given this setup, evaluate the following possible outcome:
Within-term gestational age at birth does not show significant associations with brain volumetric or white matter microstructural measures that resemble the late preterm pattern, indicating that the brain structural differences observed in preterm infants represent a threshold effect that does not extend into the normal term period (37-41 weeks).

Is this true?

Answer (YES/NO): NO